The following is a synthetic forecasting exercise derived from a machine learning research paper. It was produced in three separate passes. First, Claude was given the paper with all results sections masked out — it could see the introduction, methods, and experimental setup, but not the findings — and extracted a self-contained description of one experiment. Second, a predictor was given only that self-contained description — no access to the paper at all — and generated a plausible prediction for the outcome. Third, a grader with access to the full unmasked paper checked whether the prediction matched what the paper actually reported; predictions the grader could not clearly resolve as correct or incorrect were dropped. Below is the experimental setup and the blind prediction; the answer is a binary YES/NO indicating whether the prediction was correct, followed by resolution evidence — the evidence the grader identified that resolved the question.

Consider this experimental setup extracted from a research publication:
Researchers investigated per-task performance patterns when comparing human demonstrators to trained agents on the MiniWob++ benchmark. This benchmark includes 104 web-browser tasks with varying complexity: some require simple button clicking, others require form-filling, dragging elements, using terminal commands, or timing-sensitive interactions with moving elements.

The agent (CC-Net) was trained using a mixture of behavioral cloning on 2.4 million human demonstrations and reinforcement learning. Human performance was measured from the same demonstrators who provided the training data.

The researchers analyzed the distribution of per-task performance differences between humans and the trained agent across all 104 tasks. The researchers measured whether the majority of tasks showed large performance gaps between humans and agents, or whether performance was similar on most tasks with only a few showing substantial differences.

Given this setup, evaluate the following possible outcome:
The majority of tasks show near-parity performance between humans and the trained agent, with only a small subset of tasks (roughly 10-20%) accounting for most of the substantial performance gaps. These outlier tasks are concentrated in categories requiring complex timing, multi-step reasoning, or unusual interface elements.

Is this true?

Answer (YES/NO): NO